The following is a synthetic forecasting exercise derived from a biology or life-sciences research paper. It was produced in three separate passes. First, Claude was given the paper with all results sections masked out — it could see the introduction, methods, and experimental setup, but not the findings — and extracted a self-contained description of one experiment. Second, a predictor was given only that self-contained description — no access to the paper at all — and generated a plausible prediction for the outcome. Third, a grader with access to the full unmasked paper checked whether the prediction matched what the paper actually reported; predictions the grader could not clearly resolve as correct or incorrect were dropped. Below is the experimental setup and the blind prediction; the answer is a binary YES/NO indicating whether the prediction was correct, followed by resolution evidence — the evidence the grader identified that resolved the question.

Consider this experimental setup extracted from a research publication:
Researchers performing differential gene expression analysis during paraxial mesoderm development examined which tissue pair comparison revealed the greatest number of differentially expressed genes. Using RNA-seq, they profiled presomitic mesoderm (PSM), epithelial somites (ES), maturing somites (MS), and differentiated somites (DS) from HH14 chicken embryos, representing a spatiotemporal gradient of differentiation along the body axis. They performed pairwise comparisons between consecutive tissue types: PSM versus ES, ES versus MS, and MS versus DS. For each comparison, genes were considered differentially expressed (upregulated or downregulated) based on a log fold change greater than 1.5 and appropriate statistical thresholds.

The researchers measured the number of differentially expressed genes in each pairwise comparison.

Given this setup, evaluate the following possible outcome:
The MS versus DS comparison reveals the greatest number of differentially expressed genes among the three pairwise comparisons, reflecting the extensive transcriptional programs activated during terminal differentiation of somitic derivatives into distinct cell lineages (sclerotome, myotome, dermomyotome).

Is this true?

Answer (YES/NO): NO